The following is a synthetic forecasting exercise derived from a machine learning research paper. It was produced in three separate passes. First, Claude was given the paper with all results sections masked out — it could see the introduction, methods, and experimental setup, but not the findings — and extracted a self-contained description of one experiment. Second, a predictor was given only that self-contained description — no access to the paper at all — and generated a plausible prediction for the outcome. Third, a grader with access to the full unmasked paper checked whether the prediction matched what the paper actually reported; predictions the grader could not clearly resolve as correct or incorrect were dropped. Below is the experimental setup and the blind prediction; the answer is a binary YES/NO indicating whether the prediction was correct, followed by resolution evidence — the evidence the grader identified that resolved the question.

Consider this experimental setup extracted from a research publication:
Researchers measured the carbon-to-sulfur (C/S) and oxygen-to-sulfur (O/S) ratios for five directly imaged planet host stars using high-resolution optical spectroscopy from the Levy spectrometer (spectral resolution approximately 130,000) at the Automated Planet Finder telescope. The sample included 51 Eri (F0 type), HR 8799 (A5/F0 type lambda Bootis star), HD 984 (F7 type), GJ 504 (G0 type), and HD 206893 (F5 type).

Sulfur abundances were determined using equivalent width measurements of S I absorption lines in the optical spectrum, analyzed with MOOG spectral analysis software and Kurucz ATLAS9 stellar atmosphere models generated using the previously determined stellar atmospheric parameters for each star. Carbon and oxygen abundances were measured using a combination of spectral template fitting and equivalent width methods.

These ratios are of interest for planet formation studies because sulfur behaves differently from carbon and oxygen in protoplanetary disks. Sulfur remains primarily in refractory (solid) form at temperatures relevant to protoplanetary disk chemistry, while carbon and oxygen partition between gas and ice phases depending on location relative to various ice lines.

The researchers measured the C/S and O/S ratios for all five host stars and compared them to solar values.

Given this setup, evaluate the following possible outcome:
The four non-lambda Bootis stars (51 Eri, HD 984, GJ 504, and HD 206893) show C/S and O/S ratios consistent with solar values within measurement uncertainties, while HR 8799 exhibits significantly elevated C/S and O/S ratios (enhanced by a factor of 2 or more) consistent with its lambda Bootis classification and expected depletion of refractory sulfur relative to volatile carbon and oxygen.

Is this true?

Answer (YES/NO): NO